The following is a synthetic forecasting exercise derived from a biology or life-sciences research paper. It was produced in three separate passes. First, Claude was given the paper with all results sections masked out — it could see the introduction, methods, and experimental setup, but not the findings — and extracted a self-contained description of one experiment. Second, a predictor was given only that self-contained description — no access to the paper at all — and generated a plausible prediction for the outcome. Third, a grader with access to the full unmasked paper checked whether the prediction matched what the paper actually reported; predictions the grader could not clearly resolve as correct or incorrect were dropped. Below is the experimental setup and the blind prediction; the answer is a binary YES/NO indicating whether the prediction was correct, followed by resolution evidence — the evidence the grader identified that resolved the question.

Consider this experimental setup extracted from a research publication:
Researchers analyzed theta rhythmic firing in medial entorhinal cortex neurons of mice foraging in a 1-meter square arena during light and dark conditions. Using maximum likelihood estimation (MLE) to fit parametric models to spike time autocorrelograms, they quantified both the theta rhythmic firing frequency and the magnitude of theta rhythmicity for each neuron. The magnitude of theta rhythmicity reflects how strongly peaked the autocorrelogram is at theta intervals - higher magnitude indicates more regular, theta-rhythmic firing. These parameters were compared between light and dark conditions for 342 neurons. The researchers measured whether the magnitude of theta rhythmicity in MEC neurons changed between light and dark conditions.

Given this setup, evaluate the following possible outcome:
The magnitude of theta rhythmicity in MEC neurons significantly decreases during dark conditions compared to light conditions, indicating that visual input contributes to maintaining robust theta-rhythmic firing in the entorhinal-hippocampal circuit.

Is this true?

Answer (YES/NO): NO